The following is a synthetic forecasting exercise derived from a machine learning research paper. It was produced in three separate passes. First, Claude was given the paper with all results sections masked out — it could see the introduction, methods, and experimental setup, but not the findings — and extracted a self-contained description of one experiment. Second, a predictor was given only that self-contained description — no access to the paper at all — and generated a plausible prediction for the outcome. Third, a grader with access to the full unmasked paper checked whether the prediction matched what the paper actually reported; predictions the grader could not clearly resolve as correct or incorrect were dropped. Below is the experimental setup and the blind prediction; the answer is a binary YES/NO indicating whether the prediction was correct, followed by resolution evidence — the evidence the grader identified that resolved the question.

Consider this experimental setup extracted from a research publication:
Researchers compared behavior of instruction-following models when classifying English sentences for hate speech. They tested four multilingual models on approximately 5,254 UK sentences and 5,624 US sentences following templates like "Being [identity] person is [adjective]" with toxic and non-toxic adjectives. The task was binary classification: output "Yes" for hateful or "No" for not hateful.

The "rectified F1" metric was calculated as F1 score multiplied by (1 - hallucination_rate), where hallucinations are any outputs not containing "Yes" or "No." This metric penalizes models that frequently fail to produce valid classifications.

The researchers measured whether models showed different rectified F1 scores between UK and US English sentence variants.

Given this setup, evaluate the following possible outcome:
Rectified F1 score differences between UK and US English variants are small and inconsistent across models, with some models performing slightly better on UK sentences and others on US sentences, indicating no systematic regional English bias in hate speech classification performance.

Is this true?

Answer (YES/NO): YES